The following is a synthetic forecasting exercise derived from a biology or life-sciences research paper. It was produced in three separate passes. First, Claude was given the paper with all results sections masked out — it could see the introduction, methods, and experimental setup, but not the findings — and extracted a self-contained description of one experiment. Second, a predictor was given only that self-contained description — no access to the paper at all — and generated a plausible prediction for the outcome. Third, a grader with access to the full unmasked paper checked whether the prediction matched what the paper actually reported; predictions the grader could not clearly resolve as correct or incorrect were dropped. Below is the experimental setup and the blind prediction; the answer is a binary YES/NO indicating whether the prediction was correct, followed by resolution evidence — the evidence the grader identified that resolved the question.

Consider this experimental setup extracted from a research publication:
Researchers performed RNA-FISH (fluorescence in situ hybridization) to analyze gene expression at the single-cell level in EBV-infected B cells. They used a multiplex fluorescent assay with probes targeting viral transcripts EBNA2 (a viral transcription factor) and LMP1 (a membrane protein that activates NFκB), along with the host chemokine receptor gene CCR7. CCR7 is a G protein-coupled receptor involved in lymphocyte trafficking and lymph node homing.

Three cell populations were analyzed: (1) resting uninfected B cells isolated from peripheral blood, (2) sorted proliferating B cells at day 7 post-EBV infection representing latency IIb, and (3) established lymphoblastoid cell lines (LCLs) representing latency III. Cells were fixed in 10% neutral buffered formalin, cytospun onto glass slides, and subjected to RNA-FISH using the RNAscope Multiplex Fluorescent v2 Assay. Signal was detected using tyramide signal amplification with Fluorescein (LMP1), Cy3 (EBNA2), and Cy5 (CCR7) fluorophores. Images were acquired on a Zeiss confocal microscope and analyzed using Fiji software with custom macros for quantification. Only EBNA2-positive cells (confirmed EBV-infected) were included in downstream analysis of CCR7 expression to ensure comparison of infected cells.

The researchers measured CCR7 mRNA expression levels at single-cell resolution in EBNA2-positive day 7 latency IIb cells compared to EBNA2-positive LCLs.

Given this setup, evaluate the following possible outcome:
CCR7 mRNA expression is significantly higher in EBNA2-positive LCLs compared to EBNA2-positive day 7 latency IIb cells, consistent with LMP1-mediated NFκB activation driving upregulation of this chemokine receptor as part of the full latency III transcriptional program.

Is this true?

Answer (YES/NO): YES